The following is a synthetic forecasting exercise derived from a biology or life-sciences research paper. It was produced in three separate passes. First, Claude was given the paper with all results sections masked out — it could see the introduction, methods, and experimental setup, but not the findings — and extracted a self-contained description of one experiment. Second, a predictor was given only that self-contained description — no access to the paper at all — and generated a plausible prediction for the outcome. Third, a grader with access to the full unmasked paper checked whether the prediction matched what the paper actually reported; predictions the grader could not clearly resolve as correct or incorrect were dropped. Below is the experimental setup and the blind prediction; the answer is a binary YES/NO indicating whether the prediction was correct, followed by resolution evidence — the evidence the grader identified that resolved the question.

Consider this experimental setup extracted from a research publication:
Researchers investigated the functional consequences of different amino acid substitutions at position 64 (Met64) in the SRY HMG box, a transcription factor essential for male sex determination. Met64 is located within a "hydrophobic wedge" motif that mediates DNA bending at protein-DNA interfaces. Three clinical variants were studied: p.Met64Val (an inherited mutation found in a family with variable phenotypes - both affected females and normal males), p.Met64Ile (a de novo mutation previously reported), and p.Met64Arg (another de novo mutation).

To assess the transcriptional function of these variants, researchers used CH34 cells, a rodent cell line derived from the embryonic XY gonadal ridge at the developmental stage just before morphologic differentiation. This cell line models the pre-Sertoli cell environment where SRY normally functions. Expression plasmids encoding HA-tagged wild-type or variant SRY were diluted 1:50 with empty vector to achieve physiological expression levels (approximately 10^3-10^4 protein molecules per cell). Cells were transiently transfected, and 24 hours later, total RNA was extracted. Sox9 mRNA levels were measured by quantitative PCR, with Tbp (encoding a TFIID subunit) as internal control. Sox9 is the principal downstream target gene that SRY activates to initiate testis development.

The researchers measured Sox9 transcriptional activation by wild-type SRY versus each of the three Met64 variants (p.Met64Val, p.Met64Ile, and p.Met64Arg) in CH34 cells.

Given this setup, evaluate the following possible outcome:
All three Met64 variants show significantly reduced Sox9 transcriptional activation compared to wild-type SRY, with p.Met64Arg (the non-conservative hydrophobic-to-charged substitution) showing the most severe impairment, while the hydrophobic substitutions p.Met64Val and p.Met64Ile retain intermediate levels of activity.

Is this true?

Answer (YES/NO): YES